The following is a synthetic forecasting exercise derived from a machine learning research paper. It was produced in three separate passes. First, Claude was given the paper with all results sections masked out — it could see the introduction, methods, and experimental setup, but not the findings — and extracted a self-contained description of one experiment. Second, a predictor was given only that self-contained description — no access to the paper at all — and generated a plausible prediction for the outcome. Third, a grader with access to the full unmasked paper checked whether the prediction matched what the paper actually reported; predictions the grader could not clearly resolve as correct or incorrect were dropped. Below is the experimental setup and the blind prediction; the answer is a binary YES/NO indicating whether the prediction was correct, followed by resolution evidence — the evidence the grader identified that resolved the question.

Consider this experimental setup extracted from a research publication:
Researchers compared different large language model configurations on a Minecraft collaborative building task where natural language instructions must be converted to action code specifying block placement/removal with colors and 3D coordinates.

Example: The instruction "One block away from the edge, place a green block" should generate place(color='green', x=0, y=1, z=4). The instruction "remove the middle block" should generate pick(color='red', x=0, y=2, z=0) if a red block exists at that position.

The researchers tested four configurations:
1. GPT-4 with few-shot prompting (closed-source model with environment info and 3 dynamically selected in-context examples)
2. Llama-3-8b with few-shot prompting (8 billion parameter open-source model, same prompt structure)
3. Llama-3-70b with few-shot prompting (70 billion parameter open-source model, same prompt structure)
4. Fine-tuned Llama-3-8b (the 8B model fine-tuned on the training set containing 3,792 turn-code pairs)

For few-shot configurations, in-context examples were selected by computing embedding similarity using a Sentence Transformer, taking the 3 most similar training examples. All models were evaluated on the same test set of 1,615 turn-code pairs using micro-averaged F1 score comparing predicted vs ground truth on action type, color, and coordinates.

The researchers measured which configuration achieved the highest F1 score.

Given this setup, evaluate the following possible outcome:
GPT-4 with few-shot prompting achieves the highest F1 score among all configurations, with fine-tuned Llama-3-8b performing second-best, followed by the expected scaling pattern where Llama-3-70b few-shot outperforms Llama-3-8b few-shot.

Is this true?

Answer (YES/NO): NO